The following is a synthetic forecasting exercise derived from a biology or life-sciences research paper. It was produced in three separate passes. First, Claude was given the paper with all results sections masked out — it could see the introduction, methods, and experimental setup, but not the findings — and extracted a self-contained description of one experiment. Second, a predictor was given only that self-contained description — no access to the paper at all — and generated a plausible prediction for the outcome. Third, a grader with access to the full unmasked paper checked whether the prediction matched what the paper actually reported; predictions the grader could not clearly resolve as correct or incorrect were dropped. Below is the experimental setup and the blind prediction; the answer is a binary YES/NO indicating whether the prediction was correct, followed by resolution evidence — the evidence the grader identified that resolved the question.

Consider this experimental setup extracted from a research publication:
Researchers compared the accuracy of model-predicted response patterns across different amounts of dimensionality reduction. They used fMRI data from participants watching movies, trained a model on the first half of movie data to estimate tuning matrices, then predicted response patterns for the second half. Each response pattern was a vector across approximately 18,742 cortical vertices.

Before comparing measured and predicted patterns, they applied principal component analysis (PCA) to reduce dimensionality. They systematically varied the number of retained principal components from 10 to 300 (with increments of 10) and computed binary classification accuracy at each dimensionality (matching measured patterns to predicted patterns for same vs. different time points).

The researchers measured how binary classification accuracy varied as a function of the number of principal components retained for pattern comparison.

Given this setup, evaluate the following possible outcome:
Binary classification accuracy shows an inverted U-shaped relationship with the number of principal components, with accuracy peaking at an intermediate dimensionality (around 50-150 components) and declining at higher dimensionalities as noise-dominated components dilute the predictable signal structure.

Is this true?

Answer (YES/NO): NO